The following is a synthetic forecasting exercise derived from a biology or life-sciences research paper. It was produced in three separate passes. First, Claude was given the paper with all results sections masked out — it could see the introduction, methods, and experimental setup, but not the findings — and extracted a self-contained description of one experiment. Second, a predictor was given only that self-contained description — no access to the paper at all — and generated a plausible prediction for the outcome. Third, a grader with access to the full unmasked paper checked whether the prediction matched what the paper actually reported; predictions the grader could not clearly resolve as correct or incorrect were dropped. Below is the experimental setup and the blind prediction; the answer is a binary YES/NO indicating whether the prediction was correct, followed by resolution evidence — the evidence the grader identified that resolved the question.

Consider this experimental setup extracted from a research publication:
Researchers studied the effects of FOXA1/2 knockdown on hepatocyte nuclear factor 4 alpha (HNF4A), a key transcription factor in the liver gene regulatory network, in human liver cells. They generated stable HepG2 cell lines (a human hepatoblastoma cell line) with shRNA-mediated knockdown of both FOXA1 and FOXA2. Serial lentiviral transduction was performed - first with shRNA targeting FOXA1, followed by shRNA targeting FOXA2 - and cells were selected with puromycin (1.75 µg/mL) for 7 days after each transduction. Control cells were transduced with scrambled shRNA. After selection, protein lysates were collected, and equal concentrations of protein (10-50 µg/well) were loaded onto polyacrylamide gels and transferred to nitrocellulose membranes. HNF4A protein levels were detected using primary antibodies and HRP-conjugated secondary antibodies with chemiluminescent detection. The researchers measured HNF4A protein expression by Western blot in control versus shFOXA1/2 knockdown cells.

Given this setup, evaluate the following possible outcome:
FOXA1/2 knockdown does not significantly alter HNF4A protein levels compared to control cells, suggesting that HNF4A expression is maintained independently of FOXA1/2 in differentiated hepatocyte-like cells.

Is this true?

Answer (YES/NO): NO